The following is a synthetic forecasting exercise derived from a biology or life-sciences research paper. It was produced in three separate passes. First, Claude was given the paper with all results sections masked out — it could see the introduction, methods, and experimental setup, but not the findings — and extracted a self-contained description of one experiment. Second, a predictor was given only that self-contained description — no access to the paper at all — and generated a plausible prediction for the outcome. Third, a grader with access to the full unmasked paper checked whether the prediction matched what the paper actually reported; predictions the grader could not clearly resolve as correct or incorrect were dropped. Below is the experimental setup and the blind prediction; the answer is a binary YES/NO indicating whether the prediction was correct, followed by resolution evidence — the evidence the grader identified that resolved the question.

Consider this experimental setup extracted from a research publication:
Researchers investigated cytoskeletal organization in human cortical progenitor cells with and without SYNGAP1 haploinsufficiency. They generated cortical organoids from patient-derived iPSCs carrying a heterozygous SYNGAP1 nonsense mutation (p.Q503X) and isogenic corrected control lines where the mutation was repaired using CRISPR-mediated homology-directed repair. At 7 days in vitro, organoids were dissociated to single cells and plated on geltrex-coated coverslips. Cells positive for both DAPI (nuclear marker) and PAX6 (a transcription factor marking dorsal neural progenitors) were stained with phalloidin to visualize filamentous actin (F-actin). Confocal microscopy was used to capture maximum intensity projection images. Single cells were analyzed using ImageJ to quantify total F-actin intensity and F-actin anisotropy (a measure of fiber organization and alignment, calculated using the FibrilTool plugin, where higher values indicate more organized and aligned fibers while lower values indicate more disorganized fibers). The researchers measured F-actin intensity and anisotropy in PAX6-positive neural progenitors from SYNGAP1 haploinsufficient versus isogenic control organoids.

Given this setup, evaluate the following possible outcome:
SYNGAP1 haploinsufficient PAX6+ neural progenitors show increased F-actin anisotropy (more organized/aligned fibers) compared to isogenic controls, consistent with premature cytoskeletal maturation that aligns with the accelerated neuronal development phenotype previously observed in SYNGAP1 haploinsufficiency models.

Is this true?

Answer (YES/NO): NO